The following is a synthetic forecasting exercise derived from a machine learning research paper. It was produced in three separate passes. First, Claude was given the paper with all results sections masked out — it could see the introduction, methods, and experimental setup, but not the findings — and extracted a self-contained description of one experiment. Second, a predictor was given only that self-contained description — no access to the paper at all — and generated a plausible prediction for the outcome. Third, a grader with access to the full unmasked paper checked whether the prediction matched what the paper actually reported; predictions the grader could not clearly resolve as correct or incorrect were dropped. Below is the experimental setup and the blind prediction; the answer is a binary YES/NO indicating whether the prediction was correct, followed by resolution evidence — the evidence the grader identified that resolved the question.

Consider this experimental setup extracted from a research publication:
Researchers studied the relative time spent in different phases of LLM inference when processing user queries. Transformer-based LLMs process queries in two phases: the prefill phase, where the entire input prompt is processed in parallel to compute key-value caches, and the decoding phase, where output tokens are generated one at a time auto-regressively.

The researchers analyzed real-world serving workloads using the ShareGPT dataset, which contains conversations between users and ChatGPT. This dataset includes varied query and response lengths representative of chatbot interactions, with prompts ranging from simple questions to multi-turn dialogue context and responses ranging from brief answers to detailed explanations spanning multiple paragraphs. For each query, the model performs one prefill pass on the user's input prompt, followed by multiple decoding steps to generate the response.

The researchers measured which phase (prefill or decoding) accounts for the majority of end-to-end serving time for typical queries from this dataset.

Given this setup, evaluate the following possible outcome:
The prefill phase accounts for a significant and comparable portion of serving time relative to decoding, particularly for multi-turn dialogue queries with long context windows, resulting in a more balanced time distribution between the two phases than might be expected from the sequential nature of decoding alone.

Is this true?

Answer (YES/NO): NO